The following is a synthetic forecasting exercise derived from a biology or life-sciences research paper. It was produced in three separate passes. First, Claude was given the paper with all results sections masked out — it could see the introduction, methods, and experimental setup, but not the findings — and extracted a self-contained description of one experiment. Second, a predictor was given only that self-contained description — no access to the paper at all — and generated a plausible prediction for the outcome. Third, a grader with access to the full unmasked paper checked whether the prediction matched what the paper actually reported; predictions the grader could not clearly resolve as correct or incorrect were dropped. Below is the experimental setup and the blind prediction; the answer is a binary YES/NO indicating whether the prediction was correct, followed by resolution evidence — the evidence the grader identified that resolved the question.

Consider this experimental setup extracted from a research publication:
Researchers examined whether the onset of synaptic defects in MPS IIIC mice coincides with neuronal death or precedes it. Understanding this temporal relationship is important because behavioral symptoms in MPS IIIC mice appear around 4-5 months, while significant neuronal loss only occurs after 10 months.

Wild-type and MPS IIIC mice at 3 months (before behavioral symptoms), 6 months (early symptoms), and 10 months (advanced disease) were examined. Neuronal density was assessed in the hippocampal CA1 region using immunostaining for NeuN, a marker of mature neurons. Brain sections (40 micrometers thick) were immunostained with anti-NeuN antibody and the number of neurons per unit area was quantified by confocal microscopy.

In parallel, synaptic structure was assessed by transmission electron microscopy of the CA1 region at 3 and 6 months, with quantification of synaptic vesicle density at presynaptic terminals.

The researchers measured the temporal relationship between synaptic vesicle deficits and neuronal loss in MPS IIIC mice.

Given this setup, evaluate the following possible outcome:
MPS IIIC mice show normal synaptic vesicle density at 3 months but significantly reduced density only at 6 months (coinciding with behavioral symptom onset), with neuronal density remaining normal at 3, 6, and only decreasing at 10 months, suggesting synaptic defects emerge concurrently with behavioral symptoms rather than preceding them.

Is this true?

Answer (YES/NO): NO